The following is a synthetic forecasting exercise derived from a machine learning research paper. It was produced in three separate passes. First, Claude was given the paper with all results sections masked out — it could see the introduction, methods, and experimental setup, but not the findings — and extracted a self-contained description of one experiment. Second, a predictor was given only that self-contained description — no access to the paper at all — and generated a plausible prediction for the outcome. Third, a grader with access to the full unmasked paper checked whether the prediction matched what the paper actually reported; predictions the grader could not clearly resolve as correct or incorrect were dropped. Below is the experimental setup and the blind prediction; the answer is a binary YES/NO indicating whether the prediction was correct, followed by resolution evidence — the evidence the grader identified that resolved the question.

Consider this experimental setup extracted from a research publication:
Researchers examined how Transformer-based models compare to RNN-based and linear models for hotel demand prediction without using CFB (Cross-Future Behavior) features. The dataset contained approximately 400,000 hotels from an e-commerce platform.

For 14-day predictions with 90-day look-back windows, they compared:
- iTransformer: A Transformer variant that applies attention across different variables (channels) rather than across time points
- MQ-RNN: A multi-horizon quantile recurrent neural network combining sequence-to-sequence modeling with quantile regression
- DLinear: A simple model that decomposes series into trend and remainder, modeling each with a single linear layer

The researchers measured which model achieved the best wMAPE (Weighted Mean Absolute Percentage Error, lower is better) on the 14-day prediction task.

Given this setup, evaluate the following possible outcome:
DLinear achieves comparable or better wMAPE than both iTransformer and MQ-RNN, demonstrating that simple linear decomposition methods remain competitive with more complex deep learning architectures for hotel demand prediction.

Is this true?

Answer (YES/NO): NO